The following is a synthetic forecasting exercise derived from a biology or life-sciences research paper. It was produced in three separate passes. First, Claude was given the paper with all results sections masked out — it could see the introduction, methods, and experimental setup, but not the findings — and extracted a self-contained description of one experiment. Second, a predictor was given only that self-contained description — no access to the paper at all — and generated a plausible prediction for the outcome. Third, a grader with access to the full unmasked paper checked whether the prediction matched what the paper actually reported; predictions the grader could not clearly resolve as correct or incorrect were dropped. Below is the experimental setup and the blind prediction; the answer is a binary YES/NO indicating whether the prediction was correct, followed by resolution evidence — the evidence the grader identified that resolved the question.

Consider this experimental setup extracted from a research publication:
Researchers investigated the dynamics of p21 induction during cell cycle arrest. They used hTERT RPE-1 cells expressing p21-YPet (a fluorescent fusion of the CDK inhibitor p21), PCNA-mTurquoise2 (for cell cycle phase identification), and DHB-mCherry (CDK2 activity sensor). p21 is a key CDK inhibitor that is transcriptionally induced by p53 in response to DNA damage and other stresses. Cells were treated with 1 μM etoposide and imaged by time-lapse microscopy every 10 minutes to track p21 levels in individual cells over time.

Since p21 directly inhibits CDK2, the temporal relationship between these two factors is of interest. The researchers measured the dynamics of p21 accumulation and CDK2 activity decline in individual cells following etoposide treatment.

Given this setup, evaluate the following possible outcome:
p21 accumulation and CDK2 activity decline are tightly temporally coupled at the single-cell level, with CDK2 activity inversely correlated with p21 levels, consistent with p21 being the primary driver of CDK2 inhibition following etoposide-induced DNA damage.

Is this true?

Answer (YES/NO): YES